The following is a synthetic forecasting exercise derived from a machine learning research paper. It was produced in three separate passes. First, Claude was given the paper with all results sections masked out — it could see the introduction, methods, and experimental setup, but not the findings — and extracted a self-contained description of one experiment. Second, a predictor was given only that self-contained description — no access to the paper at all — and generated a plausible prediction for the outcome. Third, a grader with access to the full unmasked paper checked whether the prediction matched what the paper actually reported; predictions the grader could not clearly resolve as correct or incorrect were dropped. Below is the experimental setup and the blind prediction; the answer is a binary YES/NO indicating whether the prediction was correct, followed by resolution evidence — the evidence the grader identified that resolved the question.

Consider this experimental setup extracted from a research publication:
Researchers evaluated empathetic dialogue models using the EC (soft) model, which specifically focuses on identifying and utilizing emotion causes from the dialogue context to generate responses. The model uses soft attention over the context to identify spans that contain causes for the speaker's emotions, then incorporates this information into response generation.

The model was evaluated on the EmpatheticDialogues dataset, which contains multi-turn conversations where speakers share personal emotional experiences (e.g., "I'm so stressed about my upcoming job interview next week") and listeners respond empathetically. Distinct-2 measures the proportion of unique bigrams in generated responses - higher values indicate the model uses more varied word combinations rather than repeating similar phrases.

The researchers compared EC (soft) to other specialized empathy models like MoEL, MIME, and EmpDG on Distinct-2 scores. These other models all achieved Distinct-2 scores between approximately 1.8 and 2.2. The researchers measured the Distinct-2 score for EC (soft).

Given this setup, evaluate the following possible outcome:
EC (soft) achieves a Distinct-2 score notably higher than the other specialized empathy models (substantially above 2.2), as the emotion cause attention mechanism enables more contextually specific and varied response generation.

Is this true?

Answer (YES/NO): YES